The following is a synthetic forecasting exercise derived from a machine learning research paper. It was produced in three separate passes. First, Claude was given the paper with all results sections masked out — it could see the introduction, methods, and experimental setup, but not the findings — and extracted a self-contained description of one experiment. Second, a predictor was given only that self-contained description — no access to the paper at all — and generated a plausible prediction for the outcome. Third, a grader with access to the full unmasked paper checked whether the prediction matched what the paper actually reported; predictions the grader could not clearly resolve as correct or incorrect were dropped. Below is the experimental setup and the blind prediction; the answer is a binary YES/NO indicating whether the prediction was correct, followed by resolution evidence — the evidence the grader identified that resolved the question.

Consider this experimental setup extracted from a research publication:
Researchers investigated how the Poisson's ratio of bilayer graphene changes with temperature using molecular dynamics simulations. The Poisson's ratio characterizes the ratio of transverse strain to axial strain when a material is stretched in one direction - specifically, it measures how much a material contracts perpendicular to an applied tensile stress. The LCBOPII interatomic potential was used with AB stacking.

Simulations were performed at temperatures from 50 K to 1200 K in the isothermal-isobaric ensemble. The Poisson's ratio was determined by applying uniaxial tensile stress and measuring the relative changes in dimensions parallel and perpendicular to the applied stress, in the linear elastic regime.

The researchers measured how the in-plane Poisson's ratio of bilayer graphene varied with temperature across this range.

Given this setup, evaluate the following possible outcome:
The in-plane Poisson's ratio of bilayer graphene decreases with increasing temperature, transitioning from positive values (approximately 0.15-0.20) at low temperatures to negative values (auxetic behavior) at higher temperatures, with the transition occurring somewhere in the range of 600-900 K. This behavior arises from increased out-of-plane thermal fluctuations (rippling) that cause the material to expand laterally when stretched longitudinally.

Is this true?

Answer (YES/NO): NO